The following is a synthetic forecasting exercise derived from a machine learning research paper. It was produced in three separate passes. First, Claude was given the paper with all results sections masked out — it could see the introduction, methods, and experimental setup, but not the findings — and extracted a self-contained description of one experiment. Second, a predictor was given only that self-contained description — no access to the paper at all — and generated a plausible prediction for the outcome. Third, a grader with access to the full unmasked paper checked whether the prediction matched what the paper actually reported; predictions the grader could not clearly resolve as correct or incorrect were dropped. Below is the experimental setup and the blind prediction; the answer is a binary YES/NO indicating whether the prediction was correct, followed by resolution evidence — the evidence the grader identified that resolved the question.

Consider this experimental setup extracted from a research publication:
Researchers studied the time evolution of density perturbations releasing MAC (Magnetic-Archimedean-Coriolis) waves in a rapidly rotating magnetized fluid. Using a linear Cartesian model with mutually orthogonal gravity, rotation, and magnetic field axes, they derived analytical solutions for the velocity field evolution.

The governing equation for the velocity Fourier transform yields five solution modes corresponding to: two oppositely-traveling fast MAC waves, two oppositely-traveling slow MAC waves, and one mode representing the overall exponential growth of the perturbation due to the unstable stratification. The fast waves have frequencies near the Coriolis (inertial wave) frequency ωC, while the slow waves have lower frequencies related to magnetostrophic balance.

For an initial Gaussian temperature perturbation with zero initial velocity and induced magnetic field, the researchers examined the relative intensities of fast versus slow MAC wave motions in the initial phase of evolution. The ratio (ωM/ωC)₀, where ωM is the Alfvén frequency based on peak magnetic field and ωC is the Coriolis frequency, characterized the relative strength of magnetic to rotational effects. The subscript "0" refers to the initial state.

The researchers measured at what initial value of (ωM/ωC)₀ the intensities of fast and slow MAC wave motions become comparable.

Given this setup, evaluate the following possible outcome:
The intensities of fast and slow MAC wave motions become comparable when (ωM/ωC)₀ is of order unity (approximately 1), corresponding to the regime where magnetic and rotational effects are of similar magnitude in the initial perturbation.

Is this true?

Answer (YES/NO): NO